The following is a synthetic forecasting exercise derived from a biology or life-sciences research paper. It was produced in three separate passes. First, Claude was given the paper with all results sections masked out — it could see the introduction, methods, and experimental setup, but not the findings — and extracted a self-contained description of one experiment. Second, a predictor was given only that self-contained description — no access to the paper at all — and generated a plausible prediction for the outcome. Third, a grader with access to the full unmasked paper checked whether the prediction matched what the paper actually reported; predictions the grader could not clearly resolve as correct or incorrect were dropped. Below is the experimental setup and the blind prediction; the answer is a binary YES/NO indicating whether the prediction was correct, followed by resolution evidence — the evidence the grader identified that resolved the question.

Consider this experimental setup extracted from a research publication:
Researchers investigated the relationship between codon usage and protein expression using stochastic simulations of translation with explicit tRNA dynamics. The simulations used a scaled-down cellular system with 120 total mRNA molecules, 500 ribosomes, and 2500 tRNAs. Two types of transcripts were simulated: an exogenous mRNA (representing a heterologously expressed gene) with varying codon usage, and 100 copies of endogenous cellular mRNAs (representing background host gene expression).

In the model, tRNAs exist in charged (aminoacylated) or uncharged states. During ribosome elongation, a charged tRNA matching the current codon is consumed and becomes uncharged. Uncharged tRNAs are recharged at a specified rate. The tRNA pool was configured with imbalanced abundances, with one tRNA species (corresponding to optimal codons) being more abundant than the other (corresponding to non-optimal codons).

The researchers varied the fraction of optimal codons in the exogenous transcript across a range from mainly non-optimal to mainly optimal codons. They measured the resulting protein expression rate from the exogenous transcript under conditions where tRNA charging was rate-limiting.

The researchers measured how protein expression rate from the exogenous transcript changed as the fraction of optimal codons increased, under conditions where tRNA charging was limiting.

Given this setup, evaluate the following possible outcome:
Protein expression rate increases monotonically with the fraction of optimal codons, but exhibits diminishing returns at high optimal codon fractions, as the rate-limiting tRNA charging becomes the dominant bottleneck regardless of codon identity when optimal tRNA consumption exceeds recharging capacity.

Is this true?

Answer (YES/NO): NO